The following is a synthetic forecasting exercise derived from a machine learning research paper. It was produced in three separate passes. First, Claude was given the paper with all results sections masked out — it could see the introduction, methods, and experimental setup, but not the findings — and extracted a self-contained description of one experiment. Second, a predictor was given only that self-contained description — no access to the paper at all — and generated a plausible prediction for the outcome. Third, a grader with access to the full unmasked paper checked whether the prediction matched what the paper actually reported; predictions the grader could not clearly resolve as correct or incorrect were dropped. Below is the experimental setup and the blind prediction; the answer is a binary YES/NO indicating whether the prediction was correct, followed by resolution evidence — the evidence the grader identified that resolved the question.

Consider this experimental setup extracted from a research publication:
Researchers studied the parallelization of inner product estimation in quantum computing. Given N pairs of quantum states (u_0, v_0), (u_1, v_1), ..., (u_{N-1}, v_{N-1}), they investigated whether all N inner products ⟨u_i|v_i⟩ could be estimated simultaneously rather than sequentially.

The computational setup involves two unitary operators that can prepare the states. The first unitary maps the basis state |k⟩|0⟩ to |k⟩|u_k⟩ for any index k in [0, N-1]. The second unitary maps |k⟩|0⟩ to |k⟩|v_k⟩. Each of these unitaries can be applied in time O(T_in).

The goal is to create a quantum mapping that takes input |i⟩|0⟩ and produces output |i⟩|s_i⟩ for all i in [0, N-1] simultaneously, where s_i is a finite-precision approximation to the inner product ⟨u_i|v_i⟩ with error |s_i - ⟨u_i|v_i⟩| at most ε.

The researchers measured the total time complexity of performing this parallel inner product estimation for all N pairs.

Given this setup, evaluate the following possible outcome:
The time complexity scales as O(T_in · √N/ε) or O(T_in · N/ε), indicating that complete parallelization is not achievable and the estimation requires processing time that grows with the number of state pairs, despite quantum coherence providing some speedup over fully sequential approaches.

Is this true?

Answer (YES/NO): NO